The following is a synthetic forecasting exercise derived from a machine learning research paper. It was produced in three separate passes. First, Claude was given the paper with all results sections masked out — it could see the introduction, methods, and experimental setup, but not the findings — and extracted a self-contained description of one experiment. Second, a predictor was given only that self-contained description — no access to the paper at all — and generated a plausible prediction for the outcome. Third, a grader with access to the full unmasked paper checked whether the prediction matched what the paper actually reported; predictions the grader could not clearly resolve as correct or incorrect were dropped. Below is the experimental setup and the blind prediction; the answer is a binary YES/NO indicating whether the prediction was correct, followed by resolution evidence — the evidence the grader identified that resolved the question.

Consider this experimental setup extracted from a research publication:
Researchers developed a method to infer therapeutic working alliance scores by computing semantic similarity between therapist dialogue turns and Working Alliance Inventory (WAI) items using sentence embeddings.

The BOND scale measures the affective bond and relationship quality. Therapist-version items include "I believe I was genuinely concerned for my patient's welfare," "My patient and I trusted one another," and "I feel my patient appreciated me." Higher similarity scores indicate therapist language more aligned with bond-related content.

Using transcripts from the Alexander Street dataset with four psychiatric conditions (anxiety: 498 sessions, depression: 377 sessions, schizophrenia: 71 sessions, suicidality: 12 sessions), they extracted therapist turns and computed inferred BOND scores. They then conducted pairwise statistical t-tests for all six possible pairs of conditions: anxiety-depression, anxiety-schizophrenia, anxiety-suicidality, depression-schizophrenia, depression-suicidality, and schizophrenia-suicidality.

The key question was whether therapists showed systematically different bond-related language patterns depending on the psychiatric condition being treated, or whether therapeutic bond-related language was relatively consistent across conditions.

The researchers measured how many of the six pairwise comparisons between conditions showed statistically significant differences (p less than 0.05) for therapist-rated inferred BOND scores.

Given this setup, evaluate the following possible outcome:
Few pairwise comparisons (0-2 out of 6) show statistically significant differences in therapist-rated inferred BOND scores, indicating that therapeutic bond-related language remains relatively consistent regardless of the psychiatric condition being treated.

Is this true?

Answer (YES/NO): YES